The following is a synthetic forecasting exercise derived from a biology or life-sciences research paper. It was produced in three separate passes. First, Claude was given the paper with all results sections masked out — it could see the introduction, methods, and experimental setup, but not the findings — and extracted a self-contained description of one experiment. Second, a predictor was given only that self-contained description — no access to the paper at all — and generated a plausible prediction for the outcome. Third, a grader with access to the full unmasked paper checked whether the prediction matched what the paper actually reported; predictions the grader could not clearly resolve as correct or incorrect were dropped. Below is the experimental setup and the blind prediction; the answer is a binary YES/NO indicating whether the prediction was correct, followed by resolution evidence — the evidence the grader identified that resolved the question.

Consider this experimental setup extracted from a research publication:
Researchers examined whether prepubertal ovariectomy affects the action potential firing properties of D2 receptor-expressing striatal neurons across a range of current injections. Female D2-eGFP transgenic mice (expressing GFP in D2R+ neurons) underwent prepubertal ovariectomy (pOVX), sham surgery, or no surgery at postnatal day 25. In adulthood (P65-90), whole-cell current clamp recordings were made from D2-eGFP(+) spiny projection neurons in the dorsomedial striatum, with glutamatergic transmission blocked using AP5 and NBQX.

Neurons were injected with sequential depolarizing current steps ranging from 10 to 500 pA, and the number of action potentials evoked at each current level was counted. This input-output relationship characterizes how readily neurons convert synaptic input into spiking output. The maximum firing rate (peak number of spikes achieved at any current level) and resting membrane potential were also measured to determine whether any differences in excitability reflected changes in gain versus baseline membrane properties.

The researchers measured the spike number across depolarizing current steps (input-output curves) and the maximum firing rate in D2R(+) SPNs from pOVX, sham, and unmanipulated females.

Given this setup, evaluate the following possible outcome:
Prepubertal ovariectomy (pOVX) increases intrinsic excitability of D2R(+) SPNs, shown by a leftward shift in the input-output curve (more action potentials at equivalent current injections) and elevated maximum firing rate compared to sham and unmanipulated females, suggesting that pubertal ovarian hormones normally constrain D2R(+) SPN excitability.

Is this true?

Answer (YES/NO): NO